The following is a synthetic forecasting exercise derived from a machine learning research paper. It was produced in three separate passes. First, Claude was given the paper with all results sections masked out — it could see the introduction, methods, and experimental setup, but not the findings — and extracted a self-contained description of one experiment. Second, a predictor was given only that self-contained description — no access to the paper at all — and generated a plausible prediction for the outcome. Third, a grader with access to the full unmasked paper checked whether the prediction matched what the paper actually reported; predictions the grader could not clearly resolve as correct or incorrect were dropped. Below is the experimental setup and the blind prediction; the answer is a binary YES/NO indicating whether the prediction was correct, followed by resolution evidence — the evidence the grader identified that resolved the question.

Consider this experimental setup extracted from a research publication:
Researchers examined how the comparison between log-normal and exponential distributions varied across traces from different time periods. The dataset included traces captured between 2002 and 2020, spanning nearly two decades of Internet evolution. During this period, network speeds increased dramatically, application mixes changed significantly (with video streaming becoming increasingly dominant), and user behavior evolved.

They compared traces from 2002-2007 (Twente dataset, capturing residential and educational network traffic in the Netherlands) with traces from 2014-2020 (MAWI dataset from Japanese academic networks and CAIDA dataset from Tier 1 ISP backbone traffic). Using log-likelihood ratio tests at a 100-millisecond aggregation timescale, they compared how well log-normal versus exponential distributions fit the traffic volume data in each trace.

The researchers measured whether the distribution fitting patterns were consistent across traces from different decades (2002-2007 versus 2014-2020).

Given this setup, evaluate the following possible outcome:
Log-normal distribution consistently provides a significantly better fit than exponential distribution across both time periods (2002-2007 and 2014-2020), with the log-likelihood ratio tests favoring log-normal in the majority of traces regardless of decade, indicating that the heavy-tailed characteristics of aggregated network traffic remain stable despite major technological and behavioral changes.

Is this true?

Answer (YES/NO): YES